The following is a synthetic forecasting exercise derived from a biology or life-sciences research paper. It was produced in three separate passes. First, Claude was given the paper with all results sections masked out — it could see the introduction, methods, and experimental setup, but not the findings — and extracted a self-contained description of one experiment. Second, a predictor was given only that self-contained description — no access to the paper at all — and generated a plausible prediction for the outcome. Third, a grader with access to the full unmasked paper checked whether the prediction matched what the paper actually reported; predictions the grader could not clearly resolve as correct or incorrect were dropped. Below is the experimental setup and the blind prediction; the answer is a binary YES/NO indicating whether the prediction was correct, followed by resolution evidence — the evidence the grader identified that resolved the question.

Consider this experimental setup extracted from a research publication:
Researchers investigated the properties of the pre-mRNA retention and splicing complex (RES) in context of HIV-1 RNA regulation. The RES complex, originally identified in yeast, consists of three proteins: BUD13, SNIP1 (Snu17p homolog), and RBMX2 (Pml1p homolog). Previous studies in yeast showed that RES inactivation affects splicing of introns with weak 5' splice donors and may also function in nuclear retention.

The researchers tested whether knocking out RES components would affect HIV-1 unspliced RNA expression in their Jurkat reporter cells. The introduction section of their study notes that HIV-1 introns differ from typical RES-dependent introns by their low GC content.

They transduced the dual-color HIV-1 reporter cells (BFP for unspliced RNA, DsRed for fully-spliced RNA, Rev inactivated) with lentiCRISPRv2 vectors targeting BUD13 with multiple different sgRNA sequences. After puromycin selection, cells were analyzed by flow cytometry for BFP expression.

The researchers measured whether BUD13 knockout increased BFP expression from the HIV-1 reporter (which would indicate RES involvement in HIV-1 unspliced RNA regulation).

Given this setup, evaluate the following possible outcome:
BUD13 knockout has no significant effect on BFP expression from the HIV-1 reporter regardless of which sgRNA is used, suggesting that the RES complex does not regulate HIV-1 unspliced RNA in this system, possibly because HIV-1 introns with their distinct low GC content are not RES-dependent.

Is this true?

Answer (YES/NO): YES